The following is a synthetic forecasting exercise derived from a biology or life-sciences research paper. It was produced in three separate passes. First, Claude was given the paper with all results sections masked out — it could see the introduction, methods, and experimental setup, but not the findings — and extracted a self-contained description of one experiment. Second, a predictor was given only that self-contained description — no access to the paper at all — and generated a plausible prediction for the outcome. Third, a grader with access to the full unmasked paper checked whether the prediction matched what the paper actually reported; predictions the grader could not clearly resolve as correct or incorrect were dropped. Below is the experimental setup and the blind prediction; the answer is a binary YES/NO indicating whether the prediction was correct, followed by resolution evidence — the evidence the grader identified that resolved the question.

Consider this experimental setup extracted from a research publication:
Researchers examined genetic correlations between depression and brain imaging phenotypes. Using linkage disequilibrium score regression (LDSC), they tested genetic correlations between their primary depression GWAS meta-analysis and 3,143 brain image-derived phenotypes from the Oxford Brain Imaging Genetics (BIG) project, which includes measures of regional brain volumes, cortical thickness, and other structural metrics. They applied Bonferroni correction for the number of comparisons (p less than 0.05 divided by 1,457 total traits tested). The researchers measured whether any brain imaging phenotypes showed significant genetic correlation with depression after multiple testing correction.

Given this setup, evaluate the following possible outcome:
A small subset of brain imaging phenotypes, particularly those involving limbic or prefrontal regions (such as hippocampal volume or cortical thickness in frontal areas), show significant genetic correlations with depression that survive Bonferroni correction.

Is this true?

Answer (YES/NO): NO